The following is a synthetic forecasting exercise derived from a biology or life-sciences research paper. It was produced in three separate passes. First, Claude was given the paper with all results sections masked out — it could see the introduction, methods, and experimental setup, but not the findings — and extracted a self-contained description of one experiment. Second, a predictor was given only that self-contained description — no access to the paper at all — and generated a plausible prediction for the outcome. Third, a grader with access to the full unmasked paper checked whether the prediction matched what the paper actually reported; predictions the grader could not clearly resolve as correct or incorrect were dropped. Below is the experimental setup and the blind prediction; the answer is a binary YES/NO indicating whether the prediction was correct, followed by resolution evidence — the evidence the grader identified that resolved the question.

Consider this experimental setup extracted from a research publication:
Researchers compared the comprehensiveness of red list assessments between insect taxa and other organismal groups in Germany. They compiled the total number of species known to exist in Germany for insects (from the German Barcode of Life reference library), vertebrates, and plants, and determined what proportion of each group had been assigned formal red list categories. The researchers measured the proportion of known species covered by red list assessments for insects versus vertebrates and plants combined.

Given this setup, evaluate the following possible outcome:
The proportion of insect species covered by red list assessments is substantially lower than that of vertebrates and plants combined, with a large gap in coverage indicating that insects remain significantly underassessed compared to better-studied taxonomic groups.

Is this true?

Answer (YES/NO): YES